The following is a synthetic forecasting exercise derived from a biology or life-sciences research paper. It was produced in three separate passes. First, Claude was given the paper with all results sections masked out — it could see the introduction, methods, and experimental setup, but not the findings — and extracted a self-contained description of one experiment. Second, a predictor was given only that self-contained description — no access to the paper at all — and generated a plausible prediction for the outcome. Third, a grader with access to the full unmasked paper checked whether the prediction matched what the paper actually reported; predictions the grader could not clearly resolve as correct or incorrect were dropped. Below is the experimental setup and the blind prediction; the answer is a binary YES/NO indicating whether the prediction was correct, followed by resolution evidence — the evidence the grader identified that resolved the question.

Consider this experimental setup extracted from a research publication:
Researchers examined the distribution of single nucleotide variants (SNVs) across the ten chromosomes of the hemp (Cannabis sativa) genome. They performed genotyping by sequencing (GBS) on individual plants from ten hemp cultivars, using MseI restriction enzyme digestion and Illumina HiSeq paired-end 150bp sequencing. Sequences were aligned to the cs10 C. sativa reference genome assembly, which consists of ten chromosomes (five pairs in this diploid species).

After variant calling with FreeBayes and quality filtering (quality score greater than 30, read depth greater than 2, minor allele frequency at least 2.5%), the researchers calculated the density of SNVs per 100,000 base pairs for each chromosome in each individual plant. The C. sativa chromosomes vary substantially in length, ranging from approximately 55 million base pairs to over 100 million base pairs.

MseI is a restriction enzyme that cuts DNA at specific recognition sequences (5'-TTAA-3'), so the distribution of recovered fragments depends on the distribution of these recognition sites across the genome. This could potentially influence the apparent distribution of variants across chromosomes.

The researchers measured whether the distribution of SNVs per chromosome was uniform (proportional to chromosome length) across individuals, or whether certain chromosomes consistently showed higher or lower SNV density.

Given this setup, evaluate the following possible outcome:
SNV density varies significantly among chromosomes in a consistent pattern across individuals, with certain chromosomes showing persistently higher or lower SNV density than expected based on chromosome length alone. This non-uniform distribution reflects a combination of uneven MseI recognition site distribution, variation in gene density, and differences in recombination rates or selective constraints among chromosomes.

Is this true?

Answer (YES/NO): NO